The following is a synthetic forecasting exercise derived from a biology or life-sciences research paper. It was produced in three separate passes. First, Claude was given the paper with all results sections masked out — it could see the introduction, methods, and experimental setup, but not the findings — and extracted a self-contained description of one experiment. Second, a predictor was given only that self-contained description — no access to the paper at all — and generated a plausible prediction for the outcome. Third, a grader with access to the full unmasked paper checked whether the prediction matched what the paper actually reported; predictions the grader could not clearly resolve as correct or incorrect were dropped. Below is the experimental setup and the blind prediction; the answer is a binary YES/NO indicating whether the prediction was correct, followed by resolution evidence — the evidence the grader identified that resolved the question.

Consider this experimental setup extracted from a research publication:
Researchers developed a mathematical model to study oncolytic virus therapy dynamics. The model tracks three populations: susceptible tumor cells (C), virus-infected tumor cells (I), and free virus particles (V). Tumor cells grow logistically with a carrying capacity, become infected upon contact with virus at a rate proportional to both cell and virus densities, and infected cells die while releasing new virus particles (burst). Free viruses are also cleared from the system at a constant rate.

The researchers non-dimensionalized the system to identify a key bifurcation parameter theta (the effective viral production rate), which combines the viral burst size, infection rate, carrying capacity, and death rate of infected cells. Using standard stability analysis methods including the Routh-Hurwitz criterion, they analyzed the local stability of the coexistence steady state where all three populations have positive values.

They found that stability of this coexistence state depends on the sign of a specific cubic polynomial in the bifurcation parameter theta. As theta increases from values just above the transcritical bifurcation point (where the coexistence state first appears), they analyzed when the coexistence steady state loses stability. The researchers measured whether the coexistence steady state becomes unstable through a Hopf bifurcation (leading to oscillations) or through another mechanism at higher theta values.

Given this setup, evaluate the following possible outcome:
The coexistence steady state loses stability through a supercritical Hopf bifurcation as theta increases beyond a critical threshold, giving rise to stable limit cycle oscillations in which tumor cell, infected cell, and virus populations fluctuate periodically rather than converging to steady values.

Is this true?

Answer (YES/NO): YES